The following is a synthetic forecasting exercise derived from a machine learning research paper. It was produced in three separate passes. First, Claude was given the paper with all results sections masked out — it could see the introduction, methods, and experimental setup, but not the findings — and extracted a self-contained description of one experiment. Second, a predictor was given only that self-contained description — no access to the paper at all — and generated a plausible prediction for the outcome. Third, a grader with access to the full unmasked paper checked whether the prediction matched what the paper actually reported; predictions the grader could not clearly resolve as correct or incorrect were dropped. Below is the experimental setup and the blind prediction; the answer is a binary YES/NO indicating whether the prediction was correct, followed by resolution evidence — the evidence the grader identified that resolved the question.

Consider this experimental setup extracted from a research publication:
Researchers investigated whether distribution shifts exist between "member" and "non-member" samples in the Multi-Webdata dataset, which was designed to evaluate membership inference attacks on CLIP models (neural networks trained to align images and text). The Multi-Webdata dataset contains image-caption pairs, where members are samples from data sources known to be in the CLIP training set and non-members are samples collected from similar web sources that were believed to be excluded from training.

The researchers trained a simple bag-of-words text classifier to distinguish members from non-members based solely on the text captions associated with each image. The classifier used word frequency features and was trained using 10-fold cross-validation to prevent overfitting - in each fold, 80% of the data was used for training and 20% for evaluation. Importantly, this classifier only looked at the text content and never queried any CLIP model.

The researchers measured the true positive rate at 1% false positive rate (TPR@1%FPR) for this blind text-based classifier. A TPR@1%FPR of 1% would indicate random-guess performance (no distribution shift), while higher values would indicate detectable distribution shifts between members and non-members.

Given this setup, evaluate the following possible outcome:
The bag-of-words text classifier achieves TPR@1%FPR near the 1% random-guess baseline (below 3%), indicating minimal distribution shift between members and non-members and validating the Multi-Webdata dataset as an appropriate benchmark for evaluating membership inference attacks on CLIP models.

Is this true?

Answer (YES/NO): NO